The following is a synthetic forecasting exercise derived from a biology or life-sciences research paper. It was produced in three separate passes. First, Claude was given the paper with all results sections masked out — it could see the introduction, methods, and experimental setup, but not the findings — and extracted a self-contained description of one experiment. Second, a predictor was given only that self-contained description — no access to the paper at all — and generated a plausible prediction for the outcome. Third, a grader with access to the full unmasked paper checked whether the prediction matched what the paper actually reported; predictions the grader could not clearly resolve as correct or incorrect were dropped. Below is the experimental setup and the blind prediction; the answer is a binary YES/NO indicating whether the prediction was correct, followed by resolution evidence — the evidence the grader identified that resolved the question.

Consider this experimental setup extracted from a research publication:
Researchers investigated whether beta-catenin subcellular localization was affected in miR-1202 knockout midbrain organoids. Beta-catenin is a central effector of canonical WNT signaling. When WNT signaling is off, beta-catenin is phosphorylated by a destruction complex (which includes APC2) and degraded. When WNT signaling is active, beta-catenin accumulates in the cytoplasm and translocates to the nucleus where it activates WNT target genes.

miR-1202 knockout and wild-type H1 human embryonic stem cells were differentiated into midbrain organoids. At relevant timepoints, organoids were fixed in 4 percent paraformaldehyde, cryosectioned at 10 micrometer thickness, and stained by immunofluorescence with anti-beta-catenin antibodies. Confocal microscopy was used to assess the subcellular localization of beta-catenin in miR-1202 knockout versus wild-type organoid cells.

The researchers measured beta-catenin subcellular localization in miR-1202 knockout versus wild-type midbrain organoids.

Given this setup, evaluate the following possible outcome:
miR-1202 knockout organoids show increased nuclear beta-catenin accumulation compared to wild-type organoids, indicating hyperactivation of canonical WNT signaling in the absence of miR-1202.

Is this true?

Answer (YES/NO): NO